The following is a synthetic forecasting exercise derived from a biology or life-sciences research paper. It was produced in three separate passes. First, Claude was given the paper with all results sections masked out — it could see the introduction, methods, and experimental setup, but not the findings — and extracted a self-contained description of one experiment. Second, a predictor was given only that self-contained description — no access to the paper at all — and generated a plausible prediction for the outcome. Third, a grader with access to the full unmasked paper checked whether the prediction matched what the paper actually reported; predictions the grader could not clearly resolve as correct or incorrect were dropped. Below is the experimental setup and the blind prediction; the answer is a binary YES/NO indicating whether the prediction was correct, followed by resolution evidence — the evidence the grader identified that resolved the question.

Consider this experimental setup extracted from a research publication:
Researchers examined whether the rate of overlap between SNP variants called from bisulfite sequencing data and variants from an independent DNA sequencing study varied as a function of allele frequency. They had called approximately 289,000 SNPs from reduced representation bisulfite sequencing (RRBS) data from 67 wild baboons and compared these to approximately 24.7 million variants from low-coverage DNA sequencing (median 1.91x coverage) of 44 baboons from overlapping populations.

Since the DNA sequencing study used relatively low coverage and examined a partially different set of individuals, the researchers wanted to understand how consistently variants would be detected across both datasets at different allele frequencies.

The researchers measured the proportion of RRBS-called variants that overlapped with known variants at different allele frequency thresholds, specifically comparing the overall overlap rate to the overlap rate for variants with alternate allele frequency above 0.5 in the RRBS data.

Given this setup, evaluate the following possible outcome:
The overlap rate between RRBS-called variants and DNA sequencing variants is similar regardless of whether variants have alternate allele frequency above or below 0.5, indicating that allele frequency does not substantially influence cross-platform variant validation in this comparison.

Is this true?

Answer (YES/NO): NO